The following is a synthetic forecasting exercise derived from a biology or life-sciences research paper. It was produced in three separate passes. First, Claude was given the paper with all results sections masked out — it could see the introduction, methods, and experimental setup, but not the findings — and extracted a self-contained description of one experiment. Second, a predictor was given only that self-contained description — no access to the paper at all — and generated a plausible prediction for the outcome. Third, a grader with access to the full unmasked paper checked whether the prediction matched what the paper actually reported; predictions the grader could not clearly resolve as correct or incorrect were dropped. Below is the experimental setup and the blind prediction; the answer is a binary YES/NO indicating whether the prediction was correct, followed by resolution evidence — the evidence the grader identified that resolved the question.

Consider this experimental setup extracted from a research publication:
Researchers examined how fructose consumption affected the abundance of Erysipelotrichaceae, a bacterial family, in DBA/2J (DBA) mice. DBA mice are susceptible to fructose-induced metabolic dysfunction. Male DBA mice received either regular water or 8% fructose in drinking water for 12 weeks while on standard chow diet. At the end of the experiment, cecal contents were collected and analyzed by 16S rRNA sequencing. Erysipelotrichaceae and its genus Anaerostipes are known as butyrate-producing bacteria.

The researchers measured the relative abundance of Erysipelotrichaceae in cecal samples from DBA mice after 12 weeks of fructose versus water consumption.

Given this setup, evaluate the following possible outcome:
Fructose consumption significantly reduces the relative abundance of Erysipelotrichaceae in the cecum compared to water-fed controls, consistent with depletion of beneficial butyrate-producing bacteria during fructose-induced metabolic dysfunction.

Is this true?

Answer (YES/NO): YES